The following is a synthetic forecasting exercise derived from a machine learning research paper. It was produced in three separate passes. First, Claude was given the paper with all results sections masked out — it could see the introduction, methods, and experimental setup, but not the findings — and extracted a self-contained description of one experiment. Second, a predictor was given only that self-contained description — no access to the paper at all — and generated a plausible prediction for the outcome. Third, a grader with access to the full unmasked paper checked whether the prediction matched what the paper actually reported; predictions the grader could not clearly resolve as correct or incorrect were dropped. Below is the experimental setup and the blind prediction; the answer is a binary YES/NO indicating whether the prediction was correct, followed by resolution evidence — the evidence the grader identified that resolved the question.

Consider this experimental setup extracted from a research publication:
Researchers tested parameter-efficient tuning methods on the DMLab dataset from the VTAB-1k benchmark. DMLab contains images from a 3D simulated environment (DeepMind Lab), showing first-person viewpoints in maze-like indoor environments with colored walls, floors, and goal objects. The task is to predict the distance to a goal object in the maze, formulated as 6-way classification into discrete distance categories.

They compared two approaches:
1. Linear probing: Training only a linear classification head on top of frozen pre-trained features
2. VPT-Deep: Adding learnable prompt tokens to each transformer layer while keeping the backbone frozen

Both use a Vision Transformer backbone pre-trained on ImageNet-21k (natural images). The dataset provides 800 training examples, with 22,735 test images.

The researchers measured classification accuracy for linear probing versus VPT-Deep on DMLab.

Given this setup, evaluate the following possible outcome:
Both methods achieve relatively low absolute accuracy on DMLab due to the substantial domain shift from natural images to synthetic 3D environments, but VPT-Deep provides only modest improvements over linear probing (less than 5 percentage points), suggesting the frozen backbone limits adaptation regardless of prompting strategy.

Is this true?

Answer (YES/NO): NO